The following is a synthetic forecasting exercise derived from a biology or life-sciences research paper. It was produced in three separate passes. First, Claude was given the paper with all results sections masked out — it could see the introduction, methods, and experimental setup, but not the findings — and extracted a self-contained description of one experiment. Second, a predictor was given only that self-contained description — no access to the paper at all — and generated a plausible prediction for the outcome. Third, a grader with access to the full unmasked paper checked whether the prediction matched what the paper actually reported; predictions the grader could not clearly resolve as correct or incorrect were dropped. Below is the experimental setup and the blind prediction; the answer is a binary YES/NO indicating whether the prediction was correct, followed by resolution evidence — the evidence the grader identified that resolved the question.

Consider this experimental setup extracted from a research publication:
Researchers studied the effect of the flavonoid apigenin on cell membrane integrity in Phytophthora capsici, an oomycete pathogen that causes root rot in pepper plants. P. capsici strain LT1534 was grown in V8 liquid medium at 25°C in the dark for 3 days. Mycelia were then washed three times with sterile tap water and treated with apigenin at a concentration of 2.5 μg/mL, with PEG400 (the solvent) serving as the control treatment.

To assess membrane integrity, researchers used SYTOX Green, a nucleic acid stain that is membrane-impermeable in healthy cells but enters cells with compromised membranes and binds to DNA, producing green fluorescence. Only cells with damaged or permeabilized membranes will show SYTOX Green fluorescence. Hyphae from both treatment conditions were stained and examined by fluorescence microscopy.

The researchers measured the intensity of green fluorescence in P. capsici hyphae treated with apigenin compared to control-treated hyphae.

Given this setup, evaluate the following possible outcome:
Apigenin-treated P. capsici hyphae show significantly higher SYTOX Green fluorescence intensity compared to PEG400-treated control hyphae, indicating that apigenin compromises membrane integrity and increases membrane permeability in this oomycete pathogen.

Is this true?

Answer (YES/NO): YES